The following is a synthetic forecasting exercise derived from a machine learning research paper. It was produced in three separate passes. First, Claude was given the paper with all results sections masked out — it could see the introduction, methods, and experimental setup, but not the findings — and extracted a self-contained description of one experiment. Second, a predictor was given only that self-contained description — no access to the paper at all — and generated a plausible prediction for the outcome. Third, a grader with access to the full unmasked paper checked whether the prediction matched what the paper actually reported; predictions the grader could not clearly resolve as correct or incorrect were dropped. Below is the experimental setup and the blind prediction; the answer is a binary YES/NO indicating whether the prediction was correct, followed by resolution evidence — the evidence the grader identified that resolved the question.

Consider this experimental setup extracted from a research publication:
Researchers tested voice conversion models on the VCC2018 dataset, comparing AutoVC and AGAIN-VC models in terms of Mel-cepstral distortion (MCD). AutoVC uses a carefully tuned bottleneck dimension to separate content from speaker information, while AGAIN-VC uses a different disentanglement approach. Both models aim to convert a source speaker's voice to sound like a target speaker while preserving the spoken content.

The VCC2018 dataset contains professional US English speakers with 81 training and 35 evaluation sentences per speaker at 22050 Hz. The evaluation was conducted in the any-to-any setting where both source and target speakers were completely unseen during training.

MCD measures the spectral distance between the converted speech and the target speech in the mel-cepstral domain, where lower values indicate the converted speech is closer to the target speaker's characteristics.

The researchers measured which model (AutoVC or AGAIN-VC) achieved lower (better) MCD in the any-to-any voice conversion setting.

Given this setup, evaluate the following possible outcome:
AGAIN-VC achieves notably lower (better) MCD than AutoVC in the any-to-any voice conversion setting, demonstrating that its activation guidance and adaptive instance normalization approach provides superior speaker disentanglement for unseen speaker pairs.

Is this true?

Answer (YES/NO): YES